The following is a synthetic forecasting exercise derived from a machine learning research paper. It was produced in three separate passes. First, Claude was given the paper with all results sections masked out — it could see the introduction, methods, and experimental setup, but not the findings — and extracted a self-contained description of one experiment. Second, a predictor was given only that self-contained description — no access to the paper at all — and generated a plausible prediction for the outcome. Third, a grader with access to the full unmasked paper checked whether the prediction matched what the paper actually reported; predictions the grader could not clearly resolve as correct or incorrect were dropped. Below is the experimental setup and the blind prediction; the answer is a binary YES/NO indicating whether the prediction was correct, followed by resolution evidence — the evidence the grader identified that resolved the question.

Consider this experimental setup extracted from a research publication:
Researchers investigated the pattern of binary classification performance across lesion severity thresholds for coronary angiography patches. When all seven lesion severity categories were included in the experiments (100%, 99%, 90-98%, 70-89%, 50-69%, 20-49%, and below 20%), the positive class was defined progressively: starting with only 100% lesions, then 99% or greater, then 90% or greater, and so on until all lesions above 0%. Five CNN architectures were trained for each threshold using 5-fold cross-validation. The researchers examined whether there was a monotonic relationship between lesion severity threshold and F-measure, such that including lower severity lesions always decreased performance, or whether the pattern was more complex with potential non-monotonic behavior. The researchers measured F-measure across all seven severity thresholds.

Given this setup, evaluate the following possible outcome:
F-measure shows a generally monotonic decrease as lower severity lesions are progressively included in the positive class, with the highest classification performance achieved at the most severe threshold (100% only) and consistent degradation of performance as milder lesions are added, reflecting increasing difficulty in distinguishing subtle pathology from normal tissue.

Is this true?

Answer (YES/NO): NO